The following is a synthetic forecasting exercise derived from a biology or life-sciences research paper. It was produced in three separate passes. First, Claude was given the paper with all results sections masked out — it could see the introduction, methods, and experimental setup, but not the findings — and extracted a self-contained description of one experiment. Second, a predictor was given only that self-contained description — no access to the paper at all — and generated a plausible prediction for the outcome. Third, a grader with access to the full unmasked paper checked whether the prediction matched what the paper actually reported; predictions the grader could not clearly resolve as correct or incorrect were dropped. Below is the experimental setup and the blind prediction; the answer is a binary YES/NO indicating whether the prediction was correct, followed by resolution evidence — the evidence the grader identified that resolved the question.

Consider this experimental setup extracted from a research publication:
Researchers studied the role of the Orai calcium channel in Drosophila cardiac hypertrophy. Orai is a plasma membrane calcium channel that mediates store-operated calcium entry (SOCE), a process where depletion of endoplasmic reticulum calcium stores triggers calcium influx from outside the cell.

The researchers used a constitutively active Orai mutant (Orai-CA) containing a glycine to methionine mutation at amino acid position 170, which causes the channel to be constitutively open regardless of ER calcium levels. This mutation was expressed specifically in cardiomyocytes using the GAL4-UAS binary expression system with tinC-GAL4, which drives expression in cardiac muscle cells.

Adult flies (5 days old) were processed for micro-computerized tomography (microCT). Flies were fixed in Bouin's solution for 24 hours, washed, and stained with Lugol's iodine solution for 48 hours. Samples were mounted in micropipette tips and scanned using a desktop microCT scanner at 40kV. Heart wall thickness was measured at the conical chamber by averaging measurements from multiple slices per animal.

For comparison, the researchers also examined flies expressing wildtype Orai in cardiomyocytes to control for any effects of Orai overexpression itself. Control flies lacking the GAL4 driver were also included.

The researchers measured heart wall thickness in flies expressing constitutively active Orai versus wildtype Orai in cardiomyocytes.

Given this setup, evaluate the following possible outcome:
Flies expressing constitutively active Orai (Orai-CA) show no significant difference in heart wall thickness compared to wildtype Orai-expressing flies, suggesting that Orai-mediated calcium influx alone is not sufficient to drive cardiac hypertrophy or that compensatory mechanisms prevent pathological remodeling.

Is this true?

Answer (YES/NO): NO